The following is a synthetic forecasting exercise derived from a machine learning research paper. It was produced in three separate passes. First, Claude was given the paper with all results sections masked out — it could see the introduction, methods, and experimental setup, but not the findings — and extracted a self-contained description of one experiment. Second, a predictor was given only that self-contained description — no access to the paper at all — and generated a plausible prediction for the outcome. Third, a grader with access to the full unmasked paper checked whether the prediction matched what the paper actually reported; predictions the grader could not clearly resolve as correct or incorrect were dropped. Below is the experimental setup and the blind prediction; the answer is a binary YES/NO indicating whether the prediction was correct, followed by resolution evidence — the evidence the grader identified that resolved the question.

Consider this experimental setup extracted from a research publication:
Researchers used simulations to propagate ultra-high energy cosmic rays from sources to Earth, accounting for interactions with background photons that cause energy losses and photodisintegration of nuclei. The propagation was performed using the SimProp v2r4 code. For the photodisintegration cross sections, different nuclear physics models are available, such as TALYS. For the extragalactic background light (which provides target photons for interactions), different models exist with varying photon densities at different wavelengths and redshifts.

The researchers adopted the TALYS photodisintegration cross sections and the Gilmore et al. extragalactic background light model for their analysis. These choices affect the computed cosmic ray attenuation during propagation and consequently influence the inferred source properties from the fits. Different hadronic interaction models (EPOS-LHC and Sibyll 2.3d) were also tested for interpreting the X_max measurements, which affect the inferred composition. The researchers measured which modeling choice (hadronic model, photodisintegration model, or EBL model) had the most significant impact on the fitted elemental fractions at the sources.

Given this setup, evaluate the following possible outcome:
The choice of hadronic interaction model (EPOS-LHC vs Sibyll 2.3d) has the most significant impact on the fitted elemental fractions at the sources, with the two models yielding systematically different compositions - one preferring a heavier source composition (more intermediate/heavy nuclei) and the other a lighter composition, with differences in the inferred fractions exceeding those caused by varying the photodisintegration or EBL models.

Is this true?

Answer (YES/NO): YES